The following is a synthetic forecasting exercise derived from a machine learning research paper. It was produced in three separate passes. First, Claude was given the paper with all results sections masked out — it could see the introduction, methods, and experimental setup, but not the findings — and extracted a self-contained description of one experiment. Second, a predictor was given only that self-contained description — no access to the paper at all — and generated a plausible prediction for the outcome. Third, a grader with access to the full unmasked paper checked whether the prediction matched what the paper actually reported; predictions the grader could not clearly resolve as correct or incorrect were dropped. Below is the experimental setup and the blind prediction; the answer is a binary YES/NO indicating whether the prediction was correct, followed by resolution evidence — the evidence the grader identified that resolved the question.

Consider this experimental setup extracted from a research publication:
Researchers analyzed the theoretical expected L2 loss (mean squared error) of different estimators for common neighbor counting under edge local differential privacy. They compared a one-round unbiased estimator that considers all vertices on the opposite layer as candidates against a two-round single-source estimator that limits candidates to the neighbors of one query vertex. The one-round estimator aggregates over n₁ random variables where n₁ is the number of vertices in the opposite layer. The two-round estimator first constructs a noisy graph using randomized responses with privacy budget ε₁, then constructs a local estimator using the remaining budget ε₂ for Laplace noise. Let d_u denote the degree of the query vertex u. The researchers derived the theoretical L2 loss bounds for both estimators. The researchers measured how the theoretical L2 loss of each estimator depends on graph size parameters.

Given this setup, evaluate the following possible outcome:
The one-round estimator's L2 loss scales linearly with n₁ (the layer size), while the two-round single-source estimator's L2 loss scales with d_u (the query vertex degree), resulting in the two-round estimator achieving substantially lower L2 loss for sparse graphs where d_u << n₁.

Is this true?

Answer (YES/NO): YES